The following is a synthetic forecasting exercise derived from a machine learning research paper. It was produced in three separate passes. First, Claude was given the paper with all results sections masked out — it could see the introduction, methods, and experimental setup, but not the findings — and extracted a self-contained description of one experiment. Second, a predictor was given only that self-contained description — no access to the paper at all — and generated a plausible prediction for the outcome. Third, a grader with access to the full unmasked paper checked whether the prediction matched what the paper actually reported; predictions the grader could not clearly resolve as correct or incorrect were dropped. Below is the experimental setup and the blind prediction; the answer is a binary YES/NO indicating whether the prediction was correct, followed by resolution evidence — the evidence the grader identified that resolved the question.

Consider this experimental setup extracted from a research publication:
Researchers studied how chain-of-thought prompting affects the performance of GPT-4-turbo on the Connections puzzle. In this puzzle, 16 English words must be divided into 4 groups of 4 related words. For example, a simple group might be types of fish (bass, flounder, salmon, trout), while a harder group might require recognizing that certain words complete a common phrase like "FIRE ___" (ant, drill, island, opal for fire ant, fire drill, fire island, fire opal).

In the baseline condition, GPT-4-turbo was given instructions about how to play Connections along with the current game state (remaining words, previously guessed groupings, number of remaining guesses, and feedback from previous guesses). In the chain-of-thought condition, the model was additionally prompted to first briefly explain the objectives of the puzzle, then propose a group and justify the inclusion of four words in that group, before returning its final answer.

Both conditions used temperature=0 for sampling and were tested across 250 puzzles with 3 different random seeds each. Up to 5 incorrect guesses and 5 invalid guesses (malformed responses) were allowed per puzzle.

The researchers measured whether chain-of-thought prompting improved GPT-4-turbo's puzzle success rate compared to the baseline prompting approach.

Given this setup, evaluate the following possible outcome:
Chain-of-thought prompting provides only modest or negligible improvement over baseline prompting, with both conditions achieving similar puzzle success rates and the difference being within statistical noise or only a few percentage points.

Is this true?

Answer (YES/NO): NO